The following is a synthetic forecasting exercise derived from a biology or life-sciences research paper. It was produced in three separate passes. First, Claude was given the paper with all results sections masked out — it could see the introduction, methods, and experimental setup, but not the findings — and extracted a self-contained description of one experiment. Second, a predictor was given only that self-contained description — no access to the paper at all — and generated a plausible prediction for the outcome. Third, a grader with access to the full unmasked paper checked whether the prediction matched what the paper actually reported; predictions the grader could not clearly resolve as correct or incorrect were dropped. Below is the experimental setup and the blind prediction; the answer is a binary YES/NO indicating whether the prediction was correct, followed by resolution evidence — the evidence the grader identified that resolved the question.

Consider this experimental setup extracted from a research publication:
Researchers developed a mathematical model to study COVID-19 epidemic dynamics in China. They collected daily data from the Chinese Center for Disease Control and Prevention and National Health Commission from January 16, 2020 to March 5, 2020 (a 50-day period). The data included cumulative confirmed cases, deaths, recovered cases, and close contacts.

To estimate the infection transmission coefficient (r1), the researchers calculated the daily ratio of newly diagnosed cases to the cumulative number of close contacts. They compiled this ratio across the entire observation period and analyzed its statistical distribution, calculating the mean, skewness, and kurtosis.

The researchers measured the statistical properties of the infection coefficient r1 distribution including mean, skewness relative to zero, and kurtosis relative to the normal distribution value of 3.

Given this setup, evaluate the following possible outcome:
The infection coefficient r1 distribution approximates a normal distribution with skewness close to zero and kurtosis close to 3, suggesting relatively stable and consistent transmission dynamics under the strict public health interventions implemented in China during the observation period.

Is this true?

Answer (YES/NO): NO